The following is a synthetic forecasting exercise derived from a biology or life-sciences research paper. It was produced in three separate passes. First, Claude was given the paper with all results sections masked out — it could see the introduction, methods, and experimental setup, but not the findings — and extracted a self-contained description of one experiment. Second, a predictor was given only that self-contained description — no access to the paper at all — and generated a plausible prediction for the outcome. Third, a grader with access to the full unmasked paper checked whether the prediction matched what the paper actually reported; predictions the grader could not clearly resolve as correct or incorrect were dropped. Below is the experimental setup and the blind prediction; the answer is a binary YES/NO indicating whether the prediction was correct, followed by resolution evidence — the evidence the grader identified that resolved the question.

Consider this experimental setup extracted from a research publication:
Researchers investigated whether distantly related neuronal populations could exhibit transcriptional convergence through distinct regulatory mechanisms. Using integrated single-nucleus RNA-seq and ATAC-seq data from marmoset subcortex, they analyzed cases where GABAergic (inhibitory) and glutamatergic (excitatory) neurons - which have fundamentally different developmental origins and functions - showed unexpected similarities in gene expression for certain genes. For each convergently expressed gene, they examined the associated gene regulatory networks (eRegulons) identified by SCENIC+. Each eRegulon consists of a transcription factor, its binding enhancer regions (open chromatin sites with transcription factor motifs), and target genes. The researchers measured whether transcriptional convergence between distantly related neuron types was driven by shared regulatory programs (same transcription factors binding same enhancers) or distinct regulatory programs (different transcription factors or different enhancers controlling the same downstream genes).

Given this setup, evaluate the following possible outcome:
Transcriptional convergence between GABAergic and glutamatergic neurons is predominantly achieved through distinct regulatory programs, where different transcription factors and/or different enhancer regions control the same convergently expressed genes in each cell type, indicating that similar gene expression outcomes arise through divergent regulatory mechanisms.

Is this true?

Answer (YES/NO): YES